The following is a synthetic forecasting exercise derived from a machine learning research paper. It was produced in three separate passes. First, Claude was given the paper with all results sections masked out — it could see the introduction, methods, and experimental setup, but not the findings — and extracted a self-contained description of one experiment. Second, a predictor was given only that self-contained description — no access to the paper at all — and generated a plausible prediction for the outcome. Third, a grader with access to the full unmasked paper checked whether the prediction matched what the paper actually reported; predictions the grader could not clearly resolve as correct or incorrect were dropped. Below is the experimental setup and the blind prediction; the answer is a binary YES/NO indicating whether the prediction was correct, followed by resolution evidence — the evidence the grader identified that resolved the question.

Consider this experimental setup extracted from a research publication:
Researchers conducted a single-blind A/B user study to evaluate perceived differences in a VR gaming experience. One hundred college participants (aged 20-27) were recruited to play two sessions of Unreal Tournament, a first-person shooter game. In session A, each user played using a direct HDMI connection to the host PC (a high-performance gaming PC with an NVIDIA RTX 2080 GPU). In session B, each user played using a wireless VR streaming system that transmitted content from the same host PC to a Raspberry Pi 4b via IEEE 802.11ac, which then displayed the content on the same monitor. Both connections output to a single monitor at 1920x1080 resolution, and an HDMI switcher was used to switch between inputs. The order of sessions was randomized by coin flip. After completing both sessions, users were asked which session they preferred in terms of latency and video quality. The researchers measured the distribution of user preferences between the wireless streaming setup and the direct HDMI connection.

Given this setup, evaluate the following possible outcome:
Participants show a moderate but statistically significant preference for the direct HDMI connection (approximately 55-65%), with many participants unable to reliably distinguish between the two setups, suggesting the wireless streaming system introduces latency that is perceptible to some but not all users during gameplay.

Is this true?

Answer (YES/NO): NO